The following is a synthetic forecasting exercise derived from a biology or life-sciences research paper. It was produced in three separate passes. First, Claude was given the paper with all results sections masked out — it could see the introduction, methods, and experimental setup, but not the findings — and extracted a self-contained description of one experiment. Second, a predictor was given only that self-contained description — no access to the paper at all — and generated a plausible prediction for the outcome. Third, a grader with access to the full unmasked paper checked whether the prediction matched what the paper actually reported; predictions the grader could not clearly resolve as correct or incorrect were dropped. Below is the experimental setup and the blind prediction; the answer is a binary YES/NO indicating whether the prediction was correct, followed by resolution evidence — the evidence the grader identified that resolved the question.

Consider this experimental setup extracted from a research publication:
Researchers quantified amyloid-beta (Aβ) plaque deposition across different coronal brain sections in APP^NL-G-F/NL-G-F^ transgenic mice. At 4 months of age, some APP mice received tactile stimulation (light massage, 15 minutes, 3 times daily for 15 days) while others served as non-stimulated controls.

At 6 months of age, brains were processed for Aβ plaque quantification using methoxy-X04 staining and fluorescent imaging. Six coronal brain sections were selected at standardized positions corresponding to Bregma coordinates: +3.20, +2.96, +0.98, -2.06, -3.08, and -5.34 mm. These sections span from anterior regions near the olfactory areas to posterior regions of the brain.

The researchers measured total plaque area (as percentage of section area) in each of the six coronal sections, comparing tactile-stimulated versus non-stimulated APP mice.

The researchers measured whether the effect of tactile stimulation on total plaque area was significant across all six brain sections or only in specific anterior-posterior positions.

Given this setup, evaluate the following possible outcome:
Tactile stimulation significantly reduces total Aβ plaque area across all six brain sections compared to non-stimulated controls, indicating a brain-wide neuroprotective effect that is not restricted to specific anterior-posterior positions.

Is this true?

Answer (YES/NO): NO